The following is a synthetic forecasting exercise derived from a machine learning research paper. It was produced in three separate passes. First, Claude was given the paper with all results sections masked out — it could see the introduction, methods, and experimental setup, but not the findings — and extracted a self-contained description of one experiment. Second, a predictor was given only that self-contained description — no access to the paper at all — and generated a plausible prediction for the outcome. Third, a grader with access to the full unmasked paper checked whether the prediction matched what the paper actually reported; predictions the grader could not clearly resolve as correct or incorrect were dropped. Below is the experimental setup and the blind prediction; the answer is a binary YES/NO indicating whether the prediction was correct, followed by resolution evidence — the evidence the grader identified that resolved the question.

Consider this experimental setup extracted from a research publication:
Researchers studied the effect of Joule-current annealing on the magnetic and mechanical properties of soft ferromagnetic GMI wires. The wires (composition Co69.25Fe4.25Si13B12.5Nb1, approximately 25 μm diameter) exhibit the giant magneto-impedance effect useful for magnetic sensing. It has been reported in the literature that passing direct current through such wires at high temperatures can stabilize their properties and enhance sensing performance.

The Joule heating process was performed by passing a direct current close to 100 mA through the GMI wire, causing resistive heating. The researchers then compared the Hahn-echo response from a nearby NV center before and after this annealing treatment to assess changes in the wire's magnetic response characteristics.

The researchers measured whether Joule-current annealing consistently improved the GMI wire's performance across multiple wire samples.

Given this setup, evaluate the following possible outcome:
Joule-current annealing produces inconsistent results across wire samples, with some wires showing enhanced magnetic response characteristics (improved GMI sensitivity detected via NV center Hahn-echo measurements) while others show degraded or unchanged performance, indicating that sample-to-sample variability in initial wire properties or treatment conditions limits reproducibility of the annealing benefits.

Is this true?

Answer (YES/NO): YES